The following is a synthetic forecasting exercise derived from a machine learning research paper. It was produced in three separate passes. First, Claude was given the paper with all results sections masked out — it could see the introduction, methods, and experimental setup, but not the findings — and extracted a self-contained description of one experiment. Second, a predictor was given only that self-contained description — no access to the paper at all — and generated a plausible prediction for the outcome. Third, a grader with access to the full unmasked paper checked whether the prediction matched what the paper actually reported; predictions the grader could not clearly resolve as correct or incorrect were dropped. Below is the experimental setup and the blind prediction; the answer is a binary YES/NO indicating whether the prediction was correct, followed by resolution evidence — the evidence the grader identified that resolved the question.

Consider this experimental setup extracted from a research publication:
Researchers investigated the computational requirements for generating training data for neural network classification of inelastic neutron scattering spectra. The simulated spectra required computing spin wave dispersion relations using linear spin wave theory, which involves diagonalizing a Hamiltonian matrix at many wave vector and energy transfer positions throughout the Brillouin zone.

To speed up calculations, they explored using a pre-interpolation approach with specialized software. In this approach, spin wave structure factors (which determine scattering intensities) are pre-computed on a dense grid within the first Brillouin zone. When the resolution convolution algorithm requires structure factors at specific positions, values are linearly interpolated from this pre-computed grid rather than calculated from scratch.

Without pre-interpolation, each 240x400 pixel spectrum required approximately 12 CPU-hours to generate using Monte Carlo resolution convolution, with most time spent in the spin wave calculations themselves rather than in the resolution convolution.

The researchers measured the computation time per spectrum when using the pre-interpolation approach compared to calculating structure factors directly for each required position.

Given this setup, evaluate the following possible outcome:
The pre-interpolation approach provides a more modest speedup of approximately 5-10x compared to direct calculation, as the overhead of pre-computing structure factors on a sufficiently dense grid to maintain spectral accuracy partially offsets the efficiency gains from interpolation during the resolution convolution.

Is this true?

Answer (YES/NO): NO